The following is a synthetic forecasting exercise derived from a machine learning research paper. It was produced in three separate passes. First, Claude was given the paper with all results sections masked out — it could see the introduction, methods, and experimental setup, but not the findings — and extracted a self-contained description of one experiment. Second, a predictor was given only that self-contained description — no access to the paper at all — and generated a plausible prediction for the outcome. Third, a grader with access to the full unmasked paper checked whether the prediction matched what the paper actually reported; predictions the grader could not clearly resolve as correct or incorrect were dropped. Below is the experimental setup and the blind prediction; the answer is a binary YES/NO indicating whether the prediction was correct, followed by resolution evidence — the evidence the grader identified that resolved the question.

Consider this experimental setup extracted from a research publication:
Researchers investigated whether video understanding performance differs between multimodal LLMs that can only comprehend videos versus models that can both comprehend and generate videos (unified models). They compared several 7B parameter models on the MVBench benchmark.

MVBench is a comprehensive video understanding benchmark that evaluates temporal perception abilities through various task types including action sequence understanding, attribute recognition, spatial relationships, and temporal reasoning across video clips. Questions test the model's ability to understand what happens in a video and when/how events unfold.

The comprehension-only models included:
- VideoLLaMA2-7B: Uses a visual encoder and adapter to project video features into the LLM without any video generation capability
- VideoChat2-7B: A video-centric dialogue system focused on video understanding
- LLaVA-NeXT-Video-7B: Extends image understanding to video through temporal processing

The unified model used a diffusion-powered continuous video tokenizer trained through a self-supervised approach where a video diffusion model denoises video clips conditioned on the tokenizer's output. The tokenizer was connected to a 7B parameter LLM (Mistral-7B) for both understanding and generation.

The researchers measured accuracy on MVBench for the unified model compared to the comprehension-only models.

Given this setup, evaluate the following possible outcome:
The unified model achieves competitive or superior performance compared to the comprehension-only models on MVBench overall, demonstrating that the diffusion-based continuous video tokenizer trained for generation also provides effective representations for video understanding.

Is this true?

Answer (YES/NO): YES